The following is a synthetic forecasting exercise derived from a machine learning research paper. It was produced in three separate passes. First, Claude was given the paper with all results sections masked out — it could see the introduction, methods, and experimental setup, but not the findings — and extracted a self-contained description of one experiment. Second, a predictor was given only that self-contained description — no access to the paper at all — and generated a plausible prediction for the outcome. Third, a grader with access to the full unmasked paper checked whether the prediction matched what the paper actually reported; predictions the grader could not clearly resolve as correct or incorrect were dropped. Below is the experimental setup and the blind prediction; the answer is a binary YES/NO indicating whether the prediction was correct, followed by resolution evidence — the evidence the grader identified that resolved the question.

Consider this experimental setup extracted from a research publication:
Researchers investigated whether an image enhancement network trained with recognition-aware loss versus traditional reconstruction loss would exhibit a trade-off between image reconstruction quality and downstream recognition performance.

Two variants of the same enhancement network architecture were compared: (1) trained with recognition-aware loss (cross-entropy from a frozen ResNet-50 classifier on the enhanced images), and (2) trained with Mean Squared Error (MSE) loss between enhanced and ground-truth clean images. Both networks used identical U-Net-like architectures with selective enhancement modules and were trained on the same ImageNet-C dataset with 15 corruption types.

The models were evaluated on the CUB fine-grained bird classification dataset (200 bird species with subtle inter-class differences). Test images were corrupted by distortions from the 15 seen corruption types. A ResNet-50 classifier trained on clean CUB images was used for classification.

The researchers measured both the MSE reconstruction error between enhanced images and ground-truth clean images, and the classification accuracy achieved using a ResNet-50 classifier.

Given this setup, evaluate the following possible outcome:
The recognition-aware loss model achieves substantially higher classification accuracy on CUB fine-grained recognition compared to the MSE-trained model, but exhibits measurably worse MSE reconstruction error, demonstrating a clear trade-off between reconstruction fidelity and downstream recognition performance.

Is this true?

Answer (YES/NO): YES